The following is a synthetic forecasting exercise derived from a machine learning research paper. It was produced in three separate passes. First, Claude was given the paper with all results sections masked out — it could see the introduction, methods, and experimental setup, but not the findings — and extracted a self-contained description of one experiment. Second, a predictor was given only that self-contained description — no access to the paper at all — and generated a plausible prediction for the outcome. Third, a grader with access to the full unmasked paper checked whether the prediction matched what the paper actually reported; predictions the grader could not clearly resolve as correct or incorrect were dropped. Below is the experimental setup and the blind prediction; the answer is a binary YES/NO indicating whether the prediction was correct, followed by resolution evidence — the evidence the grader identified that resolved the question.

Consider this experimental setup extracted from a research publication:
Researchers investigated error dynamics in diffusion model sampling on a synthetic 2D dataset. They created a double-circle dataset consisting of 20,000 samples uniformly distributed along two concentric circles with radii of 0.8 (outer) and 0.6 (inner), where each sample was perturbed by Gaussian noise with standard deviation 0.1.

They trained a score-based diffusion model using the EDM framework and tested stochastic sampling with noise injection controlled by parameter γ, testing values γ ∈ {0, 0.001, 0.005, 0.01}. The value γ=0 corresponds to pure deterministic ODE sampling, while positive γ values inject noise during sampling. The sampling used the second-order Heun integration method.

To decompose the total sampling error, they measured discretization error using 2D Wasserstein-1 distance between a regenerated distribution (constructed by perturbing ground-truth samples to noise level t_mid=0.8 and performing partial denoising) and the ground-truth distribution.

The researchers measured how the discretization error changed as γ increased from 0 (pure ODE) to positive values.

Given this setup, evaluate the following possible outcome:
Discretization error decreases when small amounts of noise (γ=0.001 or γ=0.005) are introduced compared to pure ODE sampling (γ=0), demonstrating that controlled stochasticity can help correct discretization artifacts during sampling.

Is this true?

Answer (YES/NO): NO